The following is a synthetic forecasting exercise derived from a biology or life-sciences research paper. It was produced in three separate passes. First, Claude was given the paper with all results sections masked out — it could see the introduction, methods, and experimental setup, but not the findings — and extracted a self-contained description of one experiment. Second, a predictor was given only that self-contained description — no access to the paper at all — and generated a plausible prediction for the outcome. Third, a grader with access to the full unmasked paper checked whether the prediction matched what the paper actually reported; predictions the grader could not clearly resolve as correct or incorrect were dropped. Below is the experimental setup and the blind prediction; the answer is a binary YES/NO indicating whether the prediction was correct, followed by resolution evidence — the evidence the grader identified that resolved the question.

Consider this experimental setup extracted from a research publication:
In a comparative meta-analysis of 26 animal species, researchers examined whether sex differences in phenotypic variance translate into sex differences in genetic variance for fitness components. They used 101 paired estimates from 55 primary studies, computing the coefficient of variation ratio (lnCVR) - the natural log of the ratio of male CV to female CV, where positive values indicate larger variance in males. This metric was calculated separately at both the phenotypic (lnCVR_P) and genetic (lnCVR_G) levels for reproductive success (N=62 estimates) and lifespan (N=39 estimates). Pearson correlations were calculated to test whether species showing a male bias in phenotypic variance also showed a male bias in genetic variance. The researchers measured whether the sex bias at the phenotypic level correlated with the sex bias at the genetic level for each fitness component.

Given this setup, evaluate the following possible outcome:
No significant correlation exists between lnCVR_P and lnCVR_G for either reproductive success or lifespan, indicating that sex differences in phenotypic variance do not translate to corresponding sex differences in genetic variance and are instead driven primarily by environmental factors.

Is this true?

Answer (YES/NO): NO